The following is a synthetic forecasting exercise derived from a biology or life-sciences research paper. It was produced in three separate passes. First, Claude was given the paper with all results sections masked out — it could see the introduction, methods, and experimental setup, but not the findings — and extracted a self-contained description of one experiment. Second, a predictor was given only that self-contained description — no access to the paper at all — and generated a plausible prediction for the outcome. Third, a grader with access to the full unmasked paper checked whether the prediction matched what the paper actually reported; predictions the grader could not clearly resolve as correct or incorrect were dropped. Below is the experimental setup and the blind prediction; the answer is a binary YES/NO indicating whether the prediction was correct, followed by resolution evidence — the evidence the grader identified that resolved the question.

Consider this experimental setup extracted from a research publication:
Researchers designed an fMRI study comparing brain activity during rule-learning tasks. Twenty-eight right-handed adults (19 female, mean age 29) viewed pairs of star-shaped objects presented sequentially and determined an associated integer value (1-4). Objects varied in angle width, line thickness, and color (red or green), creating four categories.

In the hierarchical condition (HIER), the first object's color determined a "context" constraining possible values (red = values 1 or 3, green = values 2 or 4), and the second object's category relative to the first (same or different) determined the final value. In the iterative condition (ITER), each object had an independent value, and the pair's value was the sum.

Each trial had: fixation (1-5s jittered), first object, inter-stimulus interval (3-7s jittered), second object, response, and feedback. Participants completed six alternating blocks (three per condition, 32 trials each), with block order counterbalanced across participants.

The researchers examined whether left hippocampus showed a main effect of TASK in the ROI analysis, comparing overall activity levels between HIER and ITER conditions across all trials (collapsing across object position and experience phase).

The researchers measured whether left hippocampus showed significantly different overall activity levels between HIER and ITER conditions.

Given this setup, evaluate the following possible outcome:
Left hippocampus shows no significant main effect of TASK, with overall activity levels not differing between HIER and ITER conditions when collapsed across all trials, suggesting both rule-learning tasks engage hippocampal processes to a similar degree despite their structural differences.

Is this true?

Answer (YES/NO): YES